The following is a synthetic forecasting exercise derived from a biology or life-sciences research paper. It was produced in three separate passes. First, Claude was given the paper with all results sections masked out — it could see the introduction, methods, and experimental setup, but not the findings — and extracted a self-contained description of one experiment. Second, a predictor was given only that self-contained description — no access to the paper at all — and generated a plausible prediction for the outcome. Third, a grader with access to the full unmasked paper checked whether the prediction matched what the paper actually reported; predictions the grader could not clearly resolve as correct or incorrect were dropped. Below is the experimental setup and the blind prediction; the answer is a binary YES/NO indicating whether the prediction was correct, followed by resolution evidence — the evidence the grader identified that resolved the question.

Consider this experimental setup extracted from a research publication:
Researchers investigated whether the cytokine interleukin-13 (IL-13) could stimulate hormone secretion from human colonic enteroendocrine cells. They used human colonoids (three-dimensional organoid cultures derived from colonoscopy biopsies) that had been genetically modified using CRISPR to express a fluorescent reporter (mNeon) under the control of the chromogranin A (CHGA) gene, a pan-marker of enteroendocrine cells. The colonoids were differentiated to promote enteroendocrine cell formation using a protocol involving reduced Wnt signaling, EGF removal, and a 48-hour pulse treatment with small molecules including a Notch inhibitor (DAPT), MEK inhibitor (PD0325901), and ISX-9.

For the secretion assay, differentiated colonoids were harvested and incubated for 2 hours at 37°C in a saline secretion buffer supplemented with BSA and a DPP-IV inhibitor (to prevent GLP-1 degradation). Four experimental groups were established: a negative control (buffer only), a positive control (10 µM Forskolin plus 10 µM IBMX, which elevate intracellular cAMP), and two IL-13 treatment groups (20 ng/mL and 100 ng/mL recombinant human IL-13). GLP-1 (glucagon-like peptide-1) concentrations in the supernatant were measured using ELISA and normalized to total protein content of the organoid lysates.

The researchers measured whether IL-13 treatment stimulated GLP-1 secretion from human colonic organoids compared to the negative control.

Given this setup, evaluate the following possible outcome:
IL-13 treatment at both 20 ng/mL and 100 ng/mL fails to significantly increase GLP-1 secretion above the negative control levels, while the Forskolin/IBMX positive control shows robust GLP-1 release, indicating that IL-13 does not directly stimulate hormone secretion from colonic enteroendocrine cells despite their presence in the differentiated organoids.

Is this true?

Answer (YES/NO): NO